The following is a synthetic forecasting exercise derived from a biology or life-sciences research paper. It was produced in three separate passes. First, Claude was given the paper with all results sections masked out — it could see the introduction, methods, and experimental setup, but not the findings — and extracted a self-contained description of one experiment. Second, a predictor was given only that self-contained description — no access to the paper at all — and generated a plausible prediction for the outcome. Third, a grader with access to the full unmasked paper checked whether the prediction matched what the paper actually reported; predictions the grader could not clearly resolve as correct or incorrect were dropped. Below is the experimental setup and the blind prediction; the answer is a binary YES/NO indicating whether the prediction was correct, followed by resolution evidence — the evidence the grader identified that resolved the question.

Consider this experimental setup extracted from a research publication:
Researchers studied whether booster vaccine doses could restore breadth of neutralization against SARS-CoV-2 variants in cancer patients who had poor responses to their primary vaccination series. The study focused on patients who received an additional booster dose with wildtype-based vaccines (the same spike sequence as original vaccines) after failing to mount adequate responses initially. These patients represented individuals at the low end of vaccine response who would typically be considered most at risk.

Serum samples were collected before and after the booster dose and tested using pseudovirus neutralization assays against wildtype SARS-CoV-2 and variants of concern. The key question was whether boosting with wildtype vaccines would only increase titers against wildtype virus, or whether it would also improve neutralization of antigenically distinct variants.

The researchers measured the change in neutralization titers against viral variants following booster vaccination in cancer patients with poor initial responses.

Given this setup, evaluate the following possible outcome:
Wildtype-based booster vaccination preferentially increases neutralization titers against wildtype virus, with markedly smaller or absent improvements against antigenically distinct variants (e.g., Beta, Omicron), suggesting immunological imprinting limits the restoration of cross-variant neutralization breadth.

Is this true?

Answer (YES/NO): NO